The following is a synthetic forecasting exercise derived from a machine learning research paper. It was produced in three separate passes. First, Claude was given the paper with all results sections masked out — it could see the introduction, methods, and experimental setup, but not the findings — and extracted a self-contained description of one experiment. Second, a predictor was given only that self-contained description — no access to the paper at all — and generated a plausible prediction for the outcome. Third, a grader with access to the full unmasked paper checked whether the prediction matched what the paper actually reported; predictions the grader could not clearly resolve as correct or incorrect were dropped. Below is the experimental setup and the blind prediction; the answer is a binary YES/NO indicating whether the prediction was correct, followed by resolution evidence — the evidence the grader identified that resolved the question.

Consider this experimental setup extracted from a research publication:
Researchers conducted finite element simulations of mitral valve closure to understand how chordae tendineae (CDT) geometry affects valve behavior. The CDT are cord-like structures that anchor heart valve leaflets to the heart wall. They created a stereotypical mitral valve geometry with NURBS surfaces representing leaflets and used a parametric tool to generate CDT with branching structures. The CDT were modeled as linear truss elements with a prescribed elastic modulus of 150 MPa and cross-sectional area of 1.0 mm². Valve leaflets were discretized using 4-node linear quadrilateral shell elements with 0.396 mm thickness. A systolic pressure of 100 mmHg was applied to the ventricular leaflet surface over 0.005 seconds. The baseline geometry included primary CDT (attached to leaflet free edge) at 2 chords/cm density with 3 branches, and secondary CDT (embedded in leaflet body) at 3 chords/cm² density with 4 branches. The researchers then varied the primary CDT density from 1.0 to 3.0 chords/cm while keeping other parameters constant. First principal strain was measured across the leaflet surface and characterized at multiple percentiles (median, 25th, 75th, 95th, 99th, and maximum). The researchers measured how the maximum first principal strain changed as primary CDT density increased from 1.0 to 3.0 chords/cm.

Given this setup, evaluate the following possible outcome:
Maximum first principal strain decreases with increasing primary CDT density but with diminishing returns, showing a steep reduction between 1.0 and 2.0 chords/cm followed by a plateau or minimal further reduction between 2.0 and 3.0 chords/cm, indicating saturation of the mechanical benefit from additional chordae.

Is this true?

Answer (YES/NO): YES